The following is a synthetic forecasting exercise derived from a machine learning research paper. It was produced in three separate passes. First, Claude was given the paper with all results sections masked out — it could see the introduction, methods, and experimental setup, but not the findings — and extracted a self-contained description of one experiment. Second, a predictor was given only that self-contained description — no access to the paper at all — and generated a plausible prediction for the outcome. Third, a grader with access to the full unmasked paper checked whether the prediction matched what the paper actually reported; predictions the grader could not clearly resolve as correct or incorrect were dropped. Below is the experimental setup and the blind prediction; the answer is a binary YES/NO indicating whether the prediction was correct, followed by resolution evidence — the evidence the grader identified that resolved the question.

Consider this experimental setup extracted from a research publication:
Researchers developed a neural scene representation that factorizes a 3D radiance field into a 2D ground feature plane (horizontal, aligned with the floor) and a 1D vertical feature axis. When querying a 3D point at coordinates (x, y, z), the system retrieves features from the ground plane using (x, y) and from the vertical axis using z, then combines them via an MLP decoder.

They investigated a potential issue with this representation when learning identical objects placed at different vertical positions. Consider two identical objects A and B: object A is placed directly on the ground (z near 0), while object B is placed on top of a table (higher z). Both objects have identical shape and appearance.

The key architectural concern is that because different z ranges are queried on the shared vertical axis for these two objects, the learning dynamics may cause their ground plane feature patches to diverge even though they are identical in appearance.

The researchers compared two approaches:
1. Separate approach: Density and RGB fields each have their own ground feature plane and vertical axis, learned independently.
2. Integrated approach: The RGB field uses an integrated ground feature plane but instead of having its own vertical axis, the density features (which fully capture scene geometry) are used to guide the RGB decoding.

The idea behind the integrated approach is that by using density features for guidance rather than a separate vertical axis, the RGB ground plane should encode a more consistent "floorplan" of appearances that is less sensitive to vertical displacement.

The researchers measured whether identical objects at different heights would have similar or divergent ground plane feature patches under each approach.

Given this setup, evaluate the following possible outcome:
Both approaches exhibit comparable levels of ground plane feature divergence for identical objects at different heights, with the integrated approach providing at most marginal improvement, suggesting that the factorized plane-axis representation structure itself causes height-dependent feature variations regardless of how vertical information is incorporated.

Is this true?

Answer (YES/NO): NO